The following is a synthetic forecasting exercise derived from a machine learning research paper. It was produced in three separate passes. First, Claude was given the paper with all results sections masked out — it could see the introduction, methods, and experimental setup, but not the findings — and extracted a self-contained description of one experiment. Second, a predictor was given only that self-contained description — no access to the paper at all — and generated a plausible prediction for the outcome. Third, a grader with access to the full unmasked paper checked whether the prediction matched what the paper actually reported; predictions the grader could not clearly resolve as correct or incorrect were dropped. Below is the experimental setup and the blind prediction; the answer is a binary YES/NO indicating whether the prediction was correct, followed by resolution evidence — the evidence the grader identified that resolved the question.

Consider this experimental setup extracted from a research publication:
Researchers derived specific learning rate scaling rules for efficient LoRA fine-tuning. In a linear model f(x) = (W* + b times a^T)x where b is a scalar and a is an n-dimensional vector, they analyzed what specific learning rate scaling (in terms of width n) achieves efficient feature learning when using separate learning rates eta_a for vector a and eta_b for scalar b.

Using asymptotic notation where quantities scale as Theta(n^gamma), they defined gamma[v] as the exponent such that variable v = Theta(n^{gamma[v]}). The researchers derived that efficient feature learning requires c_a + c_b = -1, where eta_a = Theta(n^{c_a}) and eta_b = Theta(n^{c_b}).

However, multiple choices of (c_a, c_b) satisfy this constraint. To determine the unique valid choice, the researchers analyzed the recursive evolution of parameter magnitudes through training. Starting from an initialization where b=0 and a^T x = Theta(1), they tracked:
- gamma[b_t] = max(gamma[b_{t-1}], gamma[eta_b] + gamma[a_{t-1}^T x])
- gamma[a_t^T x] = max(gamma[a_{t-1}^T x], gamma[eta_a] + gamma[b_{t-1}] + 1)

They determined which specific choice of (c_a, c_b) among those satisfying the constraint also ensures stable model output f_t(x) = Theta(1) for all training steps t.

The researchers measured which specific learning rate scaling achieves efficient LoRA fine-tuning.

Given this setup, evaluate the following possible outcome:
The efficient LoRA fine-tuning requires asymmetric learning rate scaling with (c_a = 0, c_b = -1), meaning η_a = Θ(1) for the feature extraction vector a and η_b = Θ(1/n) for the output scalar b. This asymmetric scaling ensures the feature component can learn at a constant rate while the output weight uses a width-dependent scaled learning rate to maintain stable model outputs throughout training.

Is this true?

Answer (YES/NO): NO